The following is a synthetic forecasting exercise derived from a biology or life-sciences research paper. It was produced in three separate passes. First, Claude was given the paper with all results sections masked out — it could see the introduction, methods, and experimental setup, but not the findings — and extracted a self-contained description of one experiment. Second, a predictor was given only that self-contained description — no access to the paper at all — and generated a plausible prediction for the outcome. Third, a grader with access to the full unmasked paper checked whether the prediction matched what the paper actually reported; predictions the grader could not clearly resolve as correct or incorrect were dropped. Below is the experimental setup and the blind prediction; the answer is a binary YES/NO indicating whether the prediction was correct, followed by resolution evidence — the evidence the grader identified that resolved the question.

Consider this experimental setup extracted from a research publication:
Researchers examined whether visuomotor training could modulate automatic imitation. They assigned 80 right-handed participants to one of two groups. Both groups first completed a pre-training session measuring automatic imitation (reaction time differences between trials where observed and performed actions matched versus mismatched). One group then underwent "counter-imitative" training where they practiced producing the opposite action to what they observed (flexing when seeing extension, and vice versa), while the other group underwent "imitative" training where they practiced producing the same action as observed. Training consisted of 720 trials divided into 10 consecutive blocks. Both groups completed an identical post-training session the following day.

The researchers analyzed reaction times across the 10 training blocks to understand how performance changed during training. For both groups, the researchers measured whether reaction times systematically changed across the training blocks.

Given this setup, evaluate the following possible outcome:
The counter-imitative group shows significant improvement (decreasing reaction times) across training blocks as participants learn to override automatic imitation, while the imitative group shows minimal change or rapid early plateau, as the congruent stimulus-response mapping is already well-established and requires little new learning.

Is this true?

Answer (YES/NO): NO